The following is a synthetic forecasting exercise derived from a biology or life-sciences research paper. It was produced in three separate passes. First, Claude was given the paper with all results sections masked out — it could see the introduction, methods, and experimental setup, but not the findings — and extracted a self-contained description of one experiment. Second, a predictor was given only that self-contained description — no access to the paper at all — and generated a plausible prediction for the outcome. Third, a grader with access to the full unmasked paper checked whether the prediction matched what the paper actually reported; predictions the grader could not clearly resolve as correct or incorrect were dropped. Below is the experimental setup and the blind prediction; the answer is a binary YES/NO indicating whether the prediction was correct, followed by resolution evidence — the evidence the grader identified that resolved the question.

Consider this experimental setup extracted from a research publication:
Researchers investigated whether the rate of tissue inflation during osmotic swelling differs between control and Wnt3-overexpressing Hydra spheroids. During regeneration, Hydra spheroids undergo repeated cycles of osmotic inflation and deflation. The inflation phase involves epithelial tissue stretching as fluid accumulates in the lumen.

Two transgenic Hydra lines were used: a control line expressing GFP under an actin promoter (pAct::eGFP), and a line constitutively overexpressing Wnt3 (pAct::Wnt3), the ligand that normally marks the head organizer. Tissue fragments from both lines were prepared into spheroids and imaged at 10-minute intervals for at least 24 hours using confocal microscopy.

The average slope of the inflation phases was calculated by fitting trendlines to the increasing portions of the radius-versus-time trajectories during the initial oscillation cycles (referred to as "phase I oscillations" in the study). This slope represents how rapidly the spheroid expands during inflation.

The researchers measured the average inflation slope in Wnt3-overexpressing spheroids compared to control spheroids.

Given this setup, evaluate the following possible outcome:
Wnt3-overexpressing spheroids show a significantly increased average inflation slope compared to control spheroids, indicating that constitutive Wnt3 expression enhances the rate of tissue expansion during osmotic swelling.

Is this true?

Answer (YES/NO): NO